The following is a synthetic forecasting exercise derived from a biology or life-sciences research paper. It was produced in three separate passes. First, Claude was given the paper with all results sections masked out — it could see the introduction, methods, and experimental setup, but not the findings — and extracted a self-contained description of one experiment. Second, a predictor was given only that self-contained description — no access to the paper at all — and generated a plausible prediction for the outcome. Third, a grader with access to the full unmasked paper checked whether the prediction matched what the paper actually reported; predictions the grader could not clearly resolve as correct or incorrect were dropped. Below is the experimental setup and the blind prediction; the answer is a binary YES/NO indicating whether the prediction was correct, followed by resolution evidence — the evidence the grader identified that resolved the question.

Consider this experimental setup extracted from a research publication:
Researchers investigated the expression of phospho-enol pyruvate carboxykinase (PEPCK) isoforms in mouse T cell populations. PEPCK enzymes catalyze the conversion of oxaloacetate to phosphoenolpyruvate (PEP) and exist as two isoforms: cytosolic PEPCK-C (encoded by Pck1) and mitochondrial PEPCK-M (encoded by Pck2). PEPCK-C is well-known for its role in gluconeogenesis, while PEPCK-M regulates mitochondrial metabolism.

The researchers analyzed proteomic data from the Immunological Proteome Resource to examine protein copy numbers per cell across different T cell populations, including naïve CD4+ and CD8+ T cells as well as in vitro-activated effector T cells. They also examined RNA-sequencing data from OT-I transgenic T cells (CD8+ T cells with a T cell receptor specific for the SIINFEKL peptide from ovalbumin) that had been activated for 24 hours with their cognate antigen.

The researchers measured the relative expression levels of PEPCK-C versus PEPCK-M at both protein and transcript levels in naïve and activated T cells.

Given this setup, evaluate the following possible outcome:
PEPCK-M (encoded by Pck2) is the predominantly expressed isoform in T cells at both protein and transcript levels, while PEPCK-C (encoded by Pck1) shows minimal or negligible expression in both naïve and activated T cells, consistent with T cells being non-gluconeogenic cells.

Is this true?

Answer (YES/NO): YES